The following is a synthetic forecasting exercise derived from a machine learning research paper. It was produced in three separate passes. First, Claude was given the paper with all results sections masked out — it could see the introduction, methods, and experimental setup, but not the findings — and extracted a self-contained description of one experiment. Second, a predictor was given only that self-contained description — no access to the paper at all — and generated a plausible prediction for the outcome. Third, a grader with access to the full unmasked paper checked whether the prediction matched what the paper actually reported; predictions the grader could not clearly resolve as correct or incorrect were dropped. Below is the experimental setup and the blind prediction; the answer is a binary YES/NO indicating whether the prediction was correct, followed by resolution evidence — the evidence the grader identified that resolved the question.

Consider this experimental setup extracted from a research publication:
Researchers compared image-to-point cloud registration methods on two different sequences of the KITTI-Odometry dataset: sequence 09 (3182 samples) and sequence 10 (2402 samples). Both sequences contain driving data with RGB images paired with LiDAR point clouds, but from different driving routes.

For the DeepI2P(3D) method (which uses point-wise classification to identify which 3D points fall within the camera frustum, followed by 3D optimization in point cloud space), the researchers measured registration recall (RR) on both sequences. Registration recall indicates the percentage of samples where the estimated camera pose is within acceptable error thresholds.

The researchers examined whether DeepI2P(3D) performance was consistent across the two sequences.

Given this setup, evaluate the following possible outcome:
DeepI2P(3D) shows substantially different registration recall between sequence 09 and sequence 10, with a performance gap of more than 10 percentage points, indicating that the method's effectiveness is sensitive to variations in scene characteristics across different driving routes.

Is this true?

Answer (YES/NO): NO